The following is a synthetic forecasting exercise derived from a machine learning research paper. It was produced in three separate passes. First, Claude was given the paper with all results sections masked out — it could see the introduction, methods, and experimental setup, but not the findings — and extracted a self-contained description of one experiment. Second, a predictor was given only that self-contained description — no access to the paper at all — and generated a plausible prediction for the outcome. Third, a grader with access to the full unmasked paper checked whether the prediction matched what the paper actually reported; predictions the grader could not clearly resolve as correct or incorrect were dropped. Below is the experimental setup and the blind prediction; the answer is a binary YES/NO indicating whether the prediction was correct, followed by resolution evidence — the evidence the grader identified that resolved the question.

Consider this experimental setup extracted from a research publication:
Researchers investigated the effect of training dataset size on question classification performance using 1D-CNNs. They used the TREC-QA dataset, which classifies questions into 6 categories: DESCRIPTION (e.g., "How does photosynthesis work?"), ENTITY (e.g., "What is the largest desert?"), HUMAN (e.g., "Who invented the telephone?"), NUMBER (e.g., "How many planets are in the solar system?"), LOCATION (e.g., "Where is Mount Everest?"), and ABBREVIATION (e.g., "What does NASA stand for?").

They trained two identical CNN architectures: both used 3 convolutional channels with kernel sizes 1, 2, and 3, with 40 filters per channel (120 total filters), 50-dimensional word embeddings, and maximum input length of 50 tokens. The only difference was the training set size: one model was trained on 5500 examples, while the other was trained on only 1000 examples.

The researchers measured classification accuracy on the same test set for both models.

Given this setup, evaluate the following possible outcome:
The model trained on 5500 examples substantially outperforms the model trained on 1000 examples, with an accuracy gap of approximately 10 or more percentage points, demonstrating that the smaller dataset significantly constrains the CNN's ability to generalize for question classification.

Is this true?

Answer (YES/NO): NO